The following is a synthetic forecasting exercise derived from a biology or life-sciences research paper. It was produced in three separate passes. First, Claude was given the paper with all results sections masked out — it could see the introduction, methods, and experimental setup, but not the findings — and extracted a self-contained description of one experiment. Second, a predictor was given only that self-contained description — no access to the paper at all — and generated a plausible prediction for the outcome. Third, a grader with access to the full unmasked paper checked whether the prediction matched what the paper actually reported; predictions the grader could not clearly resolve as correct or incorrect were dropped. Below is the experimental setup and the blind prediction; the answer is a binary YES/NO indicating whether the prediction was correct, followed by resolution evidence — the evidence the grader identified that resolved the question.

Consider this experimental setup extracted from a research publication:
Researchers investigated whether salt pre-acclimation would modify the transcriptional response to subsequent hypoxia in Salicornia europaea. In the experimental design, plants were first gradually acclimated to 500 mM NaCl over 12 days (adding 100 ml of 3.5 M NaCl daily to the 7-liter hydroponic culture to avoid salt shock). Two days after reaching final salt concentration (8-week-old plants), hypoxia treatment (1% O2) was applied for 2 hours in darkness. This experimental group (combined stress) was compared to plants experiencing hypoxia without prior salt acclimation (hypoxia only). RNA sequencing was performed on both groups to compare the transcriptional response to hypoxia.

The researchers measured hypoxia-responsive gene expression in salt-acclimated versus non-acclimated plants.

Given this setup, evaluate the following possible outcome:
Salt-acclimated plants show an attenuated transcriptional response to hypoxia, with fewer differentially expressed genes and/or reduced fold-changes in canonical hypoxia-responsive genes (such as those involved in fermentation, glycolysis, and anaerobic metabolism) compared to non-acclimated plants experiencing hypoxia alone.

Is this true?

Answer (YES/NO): NO